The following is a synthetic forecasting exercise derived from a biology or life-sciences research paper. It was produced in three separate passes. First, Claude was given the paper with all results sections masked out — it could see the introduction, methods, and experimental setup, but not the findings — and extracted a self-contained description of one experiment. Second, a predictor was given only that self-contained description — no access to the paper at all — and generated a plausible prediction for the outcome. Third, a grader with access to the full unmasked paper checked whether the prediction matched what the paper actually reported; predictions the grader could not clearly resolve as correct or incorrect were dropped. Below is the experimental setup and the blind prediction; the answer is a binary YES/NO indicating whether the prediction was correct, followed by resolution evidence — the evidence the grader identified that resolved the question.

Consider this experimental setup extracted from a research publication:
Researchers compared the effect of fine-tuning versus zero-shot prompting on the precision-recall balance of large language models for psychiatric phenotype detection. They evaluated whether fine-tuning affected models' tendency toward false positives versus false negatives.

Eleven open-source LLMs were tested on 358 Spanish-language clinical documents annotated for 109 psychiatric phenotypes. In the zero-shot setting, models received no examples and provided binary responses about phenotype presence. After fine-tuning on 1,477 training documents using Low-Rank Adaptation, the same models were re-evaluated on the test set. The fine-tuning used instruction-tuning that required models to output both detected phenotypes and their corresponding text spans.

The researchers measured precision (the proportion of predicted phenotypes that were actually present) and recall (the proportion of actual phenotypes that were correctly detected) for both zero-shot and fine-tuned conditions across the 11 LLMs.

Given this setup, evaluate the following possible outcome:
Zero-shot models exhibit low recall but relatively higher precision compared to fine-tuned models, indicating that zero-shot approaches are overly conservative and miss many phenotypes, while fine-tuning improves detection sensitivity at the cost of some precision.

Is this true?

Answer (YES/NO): NO